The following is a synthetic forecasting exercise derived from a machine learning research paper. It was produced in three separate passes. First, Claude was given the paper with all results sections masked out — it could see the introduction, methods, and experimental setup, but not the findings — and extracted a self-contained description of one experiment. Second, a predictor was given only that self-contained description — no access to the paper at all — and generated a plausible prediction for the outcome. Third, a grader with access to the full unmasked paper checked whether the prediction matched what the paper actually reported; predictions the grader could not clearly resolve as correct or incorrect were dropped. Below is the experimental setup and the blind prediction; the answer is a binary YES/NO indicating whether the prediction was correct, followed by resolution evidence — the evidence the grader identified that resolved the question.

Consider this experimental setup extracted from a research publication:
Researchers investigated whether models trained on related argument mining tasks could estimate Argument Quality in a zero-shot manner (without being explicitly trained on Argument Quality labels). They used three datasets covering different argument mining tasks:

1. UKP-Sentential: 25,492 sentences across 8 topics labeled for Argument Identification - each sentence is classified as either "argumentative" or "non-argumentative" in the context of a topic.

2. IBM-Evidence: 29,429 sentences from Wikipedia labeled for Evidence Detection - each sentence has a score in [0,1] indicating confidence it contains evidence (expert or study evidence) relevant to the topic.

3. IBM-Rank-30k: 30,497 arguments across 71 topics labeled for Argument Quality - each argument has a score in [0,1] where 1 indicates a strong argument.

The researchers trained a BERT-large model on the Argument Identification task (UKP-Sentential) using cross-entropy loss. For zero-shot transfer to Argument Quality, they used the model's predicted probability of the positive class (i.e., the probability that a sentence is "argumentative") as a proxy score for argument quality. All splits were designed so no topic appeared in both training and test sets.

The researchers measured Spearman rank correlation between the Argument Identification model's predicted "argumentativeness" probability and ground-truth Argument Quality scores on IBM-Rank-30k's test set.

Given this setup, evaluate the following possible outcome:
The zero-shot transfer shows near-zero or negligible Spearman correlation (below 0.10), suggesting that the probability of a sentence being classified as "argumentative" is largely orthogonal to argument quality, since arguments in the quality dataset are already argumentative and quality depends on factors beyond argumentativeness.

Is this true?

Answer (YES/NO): NO